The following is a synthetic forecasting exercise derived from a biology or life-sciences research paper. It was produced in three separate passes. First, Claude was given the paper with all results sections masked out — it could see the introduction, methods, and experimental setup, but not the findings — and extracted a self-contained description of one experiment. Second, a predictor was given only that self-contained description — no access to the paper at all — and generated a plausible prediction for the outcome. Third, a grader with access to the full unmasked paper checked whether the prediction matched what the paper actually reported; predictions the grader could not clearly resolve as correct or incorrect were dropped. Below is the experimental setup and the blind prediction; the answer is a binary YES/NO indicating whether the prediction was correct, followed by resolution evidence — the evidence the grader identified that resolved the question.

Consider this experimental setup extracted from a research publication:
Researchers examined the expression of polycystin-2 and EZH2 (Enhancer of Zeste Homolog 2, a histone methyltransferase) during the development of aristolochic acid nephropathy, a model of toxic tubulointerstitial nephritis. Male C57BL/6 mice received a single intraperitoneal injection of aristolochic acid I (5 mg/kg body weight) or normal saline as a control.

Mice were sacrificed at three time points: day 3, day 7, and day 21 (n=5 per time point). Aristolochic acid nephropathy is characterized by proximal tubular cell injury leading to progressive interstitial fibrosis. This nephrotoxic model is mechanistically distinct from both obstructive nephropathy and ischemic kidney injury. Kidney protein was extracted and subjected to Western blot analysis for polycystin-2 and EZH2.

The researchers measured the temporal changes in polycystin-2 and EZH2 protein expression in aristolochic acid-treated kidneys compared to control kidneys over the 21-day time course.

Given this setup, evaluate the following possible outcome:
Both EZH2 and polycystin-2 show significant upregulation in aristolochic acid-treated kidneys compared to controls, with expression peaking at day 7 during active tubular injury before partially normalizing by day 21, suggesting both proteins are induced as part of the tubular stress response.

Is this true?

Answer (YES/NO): NO